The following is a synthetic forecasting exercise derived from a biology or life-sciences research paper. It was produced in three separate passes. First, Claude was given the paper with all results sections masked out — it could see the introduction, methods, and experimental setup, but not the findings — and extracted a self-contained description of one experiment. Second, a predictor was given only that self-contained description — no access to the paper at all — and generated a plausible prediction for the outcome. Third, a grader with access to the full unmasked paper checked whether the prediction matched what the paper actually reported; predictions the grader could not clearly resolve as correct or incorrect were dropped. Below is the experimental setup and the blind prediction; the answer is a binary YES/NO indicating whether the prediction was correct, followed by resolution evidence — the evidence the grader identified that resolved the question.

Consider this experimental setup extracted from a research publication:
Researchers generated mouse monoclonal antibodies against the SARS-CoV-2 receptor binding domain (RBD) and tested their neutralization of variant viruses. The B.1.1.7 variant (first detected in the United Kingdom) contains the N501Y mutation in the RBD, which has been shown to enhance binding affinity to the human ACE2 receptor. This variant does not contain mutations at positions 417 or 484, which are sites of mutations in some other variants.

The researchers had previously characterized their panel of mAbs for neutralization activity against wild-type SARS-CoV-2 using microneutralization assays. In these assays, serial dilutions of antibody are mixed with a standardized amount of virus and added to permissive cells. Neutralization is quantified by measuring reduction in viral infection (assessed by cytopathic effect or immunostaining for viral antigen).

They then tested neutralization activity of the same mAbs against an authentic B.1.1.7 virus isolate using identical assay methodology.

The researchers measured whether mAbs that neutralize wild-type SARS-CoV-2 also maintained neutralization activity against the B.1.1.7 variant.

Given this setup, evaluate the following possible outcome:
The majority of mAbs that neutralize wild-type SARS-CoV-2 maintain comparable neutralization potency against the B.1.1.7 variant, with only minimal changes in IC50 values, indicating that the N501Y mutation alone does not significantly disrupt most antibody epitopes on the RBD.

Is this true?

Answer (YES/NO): YES